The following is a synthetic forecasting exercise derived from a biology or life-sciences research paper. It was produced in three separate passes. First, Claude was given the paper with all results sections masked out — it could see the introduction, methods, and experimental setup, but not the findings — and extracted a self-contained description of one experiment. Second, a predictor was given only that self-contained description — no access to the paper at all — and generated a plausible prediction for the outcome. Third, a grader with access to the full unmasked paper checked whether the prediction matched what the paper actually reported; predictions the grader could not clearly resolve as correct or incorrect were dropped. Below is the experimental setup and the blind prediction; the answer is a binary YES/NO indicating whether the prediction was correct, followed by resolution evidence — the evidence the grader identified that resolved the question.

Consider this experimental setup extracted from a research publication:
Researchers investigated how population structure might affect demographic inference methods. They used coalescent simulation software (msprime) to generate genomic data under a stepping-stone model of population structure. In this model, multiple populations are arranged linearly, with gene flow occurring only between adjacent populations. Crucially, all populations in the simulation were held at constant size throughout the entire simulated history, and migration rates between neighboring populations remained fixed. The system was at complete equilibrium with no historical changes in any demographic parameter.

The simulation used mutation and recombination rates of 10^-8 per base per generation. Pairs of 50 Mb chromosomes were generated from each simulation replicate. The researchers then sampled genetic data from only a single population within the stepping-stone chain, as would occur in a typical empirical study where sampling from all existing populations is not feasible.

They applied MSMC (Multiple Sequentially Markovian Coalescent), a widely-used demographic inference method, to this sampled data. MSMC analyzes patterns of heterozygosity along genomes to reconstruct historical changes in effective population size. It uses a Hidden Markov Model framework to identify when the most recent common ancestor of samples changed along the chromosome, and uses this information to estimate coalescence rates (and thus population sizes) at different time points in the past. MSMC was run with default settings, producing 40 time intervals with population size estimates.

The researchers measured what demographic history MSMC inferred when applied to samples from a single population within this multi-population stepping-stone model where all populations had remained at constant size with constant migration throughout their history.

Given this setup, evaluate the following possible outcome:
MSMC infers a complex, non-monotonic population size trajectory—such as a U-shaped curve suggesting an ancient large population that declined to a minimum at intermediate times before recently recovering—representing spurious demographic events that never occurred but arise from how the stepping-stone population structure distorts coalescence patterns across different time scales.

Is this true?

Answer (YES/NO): NO